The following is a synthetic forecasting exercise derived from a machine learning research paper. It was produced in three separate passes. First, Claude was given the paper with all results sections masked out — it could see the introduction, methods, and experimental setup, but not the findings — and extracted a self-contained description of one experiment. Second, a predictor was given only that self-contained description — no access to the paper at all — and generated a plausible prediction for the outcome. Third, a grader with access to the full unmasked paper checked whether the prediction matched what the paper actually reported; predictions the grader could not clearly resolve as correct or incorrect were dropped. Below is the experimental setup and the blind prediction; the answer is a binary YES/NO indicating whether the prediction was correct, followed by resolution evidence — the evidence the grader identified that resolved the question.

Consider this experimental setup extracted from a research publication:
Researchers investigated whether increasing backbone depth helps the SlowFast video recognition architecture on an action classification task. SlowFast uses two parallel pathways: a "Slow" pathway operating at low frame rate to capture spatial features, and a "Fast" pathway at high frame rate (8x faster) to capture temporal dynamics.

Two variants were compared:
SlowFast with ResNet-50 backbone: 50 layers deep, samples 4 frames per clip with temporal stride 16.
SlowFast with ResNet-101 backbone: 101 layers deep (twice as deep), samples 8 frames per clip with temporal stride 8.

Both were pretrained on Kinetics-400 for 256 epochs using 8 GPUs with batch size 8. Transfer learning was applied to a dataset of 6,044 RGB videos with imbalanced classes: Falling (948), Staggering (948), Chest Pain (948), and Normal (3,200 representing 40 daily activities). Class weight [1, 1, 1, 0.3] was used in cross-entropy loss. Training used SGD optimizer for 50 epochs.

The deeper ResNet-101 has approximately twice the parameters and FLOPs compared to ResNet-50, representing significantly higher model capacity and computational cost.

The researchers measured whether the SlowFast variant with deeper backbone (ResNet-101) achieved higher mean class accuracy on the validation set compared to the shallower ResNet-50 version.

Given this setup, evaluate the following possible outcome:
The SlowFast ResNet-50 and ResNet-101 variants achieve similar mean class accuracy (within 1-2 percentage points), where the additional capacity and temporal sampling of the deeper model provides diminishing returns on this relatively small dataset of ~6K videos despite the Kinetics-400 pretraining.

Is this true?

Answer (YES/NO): YES